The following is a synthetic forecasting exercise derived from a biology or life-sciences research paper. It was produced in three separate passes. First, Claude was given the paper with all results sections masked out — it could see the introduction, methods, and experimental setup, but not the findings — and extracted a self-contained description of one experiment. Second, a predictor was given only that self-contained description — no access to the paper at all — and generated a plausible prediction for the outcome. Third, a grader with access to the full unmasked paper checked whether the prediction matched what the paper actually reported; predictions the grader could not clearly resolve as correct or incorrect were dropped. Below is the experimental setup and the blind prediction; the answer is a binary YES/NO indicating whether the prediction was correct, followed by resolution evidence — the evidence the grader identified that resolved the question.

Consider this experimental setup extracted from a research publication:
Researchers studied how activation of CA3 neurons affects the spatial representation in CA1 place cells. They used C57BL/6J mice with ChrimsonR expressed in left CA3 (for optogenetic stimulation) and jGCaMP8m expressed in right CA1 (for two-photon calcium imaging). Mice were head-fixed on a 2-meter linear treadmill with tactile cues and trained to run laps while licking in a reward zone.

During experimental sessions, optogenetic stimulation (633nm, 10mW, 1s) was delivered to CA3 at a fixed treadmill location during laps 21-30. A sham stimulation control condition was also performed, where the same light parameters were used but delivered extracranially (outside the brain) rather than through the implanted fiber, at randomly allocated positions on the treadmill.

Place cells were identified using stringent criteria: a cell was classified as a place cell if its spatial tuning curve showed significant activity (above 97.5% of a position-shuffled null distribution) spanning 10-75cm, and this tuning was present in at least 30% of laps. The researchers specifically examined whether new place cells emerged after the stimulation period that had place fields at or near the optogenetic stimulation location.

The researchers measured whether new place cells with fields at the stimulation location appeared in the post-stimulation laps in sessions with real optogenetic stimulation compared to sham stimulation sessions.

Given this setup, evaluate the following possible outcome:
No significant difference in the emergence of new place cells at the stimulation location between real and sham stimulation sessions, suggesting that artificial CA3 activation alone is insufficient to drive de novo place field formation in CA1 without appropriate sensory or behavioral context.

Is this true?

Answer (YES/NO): NO